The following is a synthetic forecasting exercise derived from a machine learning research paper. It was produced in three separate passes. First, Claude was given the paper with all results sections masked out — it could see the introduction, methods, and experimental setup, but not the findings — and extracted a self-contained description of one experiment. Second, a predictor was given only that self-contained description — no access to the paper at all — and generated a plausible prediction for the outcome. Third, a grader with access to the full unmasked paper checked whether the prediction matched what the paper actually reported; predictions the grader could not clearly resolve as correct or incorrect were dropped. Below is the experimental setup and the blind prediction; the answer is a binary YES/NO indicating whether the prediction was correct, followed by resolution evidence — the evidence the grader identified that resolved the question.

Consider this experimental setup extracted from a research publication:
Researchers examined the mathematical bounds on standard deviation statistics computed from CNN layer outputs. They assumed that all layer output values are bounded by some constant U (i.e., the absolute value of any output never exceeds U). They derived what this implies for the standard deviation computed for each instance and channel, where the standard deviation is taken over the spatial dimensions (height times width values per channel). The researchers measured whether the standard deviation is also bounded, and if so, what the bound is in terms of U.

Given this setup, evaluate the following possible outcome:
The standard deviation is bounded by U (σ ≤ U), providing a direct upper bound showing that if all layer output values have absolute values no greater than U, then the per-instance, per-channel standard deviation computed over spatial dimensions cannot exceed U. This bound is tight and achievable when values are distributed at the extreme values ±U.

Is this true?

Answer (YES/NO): NO